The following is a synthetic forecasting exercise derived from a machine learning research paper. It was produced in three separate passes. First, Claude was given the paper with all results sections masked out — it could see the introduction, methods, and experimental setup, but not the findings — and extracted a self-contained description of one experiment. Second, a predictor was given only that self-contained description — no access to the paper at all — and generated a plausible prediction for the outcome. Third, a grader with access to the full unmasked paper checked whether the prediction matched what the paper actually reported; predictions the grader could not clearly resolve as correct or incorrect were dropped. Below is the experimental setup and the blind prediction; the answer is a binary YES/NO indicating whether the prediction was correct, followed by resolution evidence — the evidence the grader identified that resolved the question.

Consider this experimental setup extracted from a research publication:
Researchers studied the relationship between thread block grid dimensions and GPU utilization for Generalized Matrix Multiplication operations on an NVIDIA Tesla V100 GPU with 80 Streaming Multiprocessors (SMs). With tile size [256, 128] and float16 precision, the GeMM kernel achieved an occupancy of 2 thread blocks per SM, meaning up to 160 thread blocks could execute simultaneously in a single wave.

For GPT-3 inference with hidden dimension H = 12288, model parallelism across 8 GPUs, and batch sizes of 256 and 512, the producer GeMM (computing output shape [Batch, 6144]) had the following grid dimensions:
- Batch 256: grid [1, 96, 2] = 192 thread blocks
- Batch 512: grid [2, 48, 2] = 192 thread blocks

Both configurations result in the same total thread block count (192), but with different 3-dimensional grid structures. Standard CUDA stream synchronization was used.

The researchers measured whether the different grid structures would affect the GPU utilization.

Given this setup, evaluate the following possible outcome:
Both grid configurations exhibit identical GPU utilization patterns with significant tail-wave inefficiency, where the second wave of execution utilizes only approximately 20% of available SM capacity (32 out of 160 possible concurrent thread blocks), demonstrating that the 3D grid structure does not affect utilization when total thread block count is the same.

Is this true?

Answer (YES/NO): YES